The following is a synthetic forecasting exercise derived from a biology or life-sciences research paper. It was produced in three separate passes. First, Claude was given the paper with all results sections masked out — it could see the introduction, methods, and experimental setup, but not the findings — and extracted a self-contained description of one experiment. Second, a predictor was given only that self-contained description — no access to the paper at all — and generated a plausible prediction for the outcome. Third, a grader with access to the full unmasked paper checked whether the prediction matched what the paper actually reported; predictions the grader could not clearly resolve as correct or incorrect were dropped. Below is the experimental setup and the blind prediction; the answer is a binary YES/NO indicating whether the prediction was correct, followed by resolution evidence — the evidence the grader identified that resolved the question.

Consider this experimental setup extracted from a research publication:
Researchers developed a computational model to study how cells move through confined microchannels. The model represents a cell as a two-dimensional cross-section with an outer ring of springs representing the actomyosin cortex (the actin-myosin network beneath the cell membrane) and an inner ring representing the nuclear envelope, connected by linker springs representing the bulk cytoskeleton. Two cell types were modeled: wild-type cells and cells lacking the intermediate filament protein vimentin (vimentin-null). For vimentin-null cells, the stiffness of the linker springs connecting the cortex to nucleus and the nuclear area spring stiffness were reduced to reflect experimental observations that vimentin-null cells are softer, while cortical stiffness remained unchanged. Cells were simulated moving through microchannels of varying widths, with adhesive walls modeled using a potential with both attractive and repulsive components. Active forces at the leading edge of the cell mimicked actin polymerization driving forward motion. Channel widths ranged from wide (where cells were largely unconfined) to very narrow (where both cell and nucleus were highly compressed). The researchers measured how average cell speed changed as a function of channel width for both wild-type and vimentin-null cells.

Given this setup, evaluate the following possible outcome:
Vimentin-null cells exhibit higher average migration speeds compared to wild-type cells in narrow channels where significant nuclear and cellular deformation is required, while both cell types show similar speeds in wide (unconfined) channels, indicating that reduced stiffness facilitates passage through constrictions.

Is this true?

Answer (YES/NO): NO